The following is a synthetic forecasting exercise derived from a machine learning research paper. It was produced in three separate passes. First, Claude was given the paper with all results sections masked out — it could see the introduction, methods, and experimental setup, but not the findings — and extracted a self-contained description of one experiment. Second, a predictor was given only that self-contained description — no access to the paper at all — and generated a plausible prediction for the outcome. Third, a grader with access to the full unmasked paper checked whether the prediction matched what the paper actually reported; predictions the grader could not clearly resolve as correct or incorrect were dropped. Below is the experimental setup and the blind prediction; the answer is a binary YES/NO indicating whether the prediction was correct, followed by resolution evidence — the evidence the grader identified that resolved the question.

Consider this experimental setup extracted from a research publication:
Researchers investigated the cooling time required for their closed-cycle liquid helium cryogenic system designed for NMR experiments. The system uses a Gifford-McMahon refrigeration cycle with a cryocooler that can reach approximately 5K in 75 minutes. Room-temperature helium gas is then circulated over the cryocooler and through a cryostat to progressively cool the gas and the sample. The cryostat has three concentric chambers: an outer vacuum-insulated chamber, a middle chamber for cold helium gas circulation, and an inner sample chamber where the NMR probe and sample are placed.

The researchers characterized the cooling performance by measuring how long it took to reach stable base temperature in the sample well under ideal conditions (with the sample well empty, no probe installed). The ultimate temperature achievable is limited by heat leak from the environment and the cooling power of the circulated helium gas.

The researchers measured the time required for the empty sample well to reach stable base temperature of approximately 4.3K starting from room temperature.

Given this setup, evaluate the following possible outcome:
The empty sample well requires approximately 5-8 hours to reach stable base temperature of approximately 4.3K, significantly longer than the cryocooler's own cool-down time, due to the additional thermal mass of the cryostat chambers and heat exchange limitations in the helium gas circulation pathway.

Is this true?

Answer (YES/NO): NO